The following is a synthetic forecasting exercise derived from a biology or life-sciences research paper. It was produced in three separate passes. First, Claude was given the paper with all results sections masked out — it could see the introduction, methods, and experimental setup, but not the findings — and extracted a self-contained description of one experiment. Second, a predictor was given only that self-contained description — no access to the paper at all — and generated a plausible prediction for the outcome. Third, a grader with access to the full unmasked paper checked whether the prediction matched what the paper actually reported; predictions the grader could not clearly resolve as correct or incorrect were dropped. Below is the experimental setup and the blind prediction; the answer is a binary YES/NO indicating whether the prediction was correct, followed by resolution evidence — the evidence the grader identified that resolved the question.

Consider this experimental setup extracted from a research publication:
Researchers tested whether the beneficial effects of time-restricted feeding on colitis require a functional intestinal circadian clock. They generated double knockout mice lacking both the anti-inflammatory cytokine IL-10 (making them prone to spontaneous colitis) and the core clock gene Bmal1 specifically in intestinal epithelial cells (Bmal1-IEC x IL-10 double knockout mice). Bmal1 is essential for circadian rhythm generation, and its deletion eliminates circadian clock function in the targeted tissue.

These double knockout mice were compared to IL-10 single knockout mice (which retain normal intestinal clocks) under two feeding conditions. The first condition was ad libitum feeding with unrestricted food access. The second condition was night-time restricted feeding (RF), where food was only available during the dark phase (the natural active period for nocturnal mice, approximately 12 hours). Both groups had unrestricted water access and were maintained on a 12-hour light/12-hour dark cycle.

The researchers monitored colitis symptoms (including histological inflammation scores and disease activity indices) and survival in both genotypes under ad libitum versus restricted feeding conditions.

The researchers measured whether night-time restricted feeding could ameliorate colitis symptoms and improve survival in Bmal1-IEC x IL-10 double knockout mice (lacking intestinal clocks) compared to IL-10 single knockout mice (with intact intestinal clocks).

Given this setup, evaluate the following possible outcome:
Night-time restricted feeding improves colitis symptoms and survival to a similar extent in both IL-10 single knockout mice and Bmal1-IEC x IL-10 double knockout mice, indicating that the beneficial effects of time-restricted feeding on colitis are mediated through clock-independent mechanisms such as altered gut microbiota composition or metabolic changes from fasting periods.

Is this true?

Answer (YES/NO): NO